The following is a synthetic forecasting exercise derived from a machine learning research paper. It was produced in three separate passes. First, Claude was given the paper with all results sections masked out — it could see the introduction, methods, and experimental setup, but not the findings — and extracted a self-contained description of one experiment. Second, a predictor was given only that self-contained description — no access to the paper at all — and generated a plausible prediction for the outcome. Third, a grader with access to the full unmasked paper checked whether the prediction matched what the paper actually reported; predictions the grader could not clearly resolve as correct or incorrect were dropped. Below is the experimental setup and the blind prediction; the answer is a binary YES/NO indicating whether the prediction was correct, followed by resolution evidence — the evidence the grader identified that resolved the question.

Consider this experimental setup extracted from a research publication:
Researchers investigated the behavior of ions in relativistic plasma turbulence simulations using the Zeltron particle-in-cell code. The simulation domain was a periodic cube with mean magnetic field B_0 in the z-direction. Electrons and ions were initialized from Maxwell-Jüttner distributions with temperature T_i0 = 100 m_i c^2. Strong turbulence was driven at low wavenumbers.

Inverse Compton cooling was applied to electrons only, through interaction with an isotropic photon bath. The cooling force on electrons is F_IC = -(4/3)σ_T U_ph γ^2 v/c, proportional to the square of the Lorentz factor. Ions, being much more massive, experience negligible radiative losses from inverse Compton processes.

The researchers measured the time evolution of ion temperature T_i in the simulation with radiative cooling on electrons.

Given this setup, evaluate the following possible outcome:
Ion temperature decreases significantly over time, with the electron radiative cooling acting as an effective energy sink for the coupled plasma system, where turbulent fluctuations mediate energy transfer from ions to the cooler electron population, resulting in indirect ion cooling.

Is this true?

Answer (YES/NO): NO